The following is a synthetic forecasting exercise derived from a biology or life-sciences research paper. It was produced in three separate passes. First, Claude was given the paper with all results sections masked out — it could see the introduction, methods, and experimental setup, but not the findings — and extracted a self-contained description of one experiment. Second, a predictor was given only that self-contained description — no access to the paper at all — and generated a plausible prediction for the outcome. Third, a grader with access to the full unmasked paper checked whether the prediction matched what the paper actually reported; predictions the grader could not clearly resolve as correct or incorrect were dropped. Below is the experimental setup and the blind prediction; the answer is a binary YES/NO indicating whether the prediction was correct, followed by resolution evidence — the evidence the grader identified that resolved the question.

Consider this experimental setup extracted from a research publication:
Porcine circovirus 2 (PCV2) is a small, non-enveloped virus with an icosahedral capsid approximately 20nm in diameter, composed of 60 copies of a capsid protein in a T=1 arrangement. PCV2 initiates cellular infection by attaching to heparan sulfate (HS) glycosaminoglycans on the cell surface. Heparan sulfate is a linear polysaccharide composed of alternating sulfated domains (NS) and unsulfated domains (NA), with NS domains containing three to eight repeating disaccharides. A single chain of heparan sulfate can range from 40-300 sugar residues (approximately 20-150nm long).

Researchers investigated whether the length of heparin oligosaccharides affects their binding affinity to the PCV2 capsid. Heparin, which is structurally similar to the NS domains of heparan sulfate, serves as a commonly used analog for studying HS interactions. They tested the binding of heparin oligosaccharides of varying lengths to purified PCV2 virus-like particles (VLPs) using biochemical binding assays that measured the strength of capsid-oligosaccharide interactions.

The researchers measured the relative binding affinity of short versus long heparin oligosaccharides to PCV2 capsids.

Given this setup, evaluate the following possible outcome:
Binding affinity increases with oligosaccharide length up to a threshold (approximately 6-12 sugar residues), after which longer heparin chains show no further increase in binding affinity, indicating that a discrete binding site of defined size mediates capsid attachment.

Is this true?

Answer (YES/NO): NO